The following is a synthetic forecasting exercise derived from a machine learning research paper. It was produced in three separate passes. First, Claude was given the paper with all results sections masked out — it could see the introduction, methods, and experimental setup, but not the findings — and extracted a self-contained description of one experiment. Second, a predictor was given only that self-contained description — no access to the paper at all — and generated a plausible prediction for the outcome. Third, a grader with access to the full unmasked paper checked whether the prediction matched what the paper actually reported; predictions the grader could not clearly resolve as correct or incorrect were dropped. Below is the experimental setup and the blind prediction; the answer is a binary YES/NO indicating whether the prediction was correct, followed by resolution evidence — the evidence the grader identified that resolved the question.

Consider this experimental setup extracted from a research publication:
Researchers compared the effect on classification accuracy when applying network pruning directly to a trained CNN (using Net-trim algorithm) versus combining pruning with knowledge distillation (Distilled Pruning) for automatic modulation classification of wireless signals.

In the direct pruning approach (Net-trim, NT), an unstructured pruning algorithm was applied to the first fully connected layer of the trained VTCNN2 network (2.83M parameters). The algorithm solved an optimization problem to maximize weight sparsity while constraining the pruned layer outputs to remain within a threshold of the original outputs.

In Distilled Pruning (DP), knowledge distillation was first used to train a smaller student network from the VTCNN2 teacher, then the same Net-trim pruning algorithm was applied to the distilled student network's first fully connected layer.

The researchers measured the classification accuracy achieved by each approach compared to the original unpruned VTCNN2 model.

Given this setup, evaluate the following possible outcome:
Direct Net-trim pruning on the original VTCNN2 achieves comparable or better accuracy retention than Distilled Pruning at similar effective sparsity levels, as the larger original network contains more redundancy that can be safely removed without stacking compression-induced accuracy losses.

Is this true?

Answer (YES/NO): NO